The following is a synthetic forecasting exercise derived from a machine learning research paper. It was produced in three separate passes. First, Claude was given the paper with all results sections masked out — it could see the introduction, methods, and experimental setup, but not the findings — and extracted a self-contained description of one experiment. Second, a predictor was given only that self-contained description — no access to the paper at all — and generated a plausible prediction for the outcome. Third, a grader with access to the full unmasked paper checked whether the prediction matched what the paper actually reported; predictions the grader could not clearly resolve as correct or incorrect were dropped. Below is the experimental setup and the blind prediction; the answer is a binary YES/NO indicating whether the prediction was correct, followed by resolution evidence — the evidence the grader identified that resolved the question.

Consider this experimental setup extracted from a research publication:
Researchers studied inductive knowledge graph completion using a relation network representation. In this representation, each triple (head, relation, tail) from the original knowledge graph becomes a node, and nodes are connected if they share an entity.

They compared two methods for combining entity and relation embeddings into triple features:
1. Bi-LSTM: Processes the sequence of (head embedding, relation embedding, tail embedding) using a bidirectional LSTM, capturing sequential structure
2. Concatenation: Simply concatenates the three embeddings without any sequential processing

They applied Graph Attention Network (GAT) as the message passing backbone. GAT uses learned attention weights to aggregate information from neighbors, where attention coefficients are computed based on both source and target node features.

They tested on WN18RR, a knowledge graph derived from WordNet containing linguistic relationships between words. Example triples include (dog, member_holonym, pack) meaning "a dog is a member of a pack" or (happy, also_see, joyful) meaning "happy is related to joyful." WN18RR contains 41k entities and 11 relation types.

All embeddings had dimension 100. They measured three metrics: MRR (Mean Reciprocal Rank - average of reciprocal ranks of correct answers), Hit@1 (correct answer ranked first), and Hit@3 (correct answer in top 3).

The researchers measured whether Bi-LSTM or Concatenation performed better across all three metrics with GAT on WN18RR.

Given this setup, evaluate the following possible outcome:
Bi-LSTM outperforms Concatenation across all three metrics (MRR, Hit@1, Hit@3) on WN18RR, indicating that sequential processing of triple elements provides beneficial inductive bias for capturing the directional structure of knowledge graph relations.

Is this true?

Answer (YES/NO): NO